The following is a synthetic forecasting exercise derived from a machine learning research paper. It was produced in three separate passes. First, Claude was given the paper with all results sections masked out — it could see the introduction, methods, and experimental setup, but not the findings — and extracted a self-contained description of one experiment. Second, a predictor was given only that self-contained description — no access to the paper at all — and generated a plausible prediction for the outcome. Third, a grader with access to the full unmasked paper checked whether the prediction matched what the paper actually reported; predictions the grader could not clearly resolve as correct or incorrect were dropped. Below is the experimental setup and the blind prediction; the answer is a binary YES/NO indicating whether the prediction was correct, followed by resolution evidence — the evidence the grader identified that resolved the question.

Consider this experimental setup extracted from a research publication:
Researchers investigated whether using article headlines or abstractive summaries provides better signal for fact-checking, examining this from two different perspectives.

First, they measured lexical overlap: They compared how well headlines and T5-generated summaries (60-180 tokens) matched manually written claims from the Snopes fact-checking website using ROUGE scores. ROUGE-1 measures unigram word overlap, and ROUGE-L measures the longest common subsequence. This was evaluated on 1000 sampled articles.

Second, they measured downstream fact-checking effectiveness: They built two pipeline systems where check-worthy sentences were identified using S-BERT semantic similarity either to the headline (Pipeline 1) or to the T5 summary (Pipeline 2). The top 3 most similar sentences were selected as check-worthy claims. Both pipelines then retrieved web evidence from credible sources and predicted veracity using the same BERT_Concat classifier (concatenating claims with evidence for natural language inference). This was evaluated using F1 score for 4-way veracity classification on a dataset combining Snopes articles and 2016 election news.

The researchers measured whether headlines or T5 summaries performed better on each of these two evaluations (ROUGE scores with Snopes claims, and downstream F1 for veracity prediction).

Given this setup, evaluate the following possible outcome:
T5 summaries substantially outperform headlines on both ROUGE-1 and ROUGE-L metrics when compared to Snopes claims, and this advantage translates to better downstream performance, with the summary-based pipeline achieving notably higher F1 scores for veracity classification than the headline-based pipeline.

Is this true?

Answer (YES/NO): NO